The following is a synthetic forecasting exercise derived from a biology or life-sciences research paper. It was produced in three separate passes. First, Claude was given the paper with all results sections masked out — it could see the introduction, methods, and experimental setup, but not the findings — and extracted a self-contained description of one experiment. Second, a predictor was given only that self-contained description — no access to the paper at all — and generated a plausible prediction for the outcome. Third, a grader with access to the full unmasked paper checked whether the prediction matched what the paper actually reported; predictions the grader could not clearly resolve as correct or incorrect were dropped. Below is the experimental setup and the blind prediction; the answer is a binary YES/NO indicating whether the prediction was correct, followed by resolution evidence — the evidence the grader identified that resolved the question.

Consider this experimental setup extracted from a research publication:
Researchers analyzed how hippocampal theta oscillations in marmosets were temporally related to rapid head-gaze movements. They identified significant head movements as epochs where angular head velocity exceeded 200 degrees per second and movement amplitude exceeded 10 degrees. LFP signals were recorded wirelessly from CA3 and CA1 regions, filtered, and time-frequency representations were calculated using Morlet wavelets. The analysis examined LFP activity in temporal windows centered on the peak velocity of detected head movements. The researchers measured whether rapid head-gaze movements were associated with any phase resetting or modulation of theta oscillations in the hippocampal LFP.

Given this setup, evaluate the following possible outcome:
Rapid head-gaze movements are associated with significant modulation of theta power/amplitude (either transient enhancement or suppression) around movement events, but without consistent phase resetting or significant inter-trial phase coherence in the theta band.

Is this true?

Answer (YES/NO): NO